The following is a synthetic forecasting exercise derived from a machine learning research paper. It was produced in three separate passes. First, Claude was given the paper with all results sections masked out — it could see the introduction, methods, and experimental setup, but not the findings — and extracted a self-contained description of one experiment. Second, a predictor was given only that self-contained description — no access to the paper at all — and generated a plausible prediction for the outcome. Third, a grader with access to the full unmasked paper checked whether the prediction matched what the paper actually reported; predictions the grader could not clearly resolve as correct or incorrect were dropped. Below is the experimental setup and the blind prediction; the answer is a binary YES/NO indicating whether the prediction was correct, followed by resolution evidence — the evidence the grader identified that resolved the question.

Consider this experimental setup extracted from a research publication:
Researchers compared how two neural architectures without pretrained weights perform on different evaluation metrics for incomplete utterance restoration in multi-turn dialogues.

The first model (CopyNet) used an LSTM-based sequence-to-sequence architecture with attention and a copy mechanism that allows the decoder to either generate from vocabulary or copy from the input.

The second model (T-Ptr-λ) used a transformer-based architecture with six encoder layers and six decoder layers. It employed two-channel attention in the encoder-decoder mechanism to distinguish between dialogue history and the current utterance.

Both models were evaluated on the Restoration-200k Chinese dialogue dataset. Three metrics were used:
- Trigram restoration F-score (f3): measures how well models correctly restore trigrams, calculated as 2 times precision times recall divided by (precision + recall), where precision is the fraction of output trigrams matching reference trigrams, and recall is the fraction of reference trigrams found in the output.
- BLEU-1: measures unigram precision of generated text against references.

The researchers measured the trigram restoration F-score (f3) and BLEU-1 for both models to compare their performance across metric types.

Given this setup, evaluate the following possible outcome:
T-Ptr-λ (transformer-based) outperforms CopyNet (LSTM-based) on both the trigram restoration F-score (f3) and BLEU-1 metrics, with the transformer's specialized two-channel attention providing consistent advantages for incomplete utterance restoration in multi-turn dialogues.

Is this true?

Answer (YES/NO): NO